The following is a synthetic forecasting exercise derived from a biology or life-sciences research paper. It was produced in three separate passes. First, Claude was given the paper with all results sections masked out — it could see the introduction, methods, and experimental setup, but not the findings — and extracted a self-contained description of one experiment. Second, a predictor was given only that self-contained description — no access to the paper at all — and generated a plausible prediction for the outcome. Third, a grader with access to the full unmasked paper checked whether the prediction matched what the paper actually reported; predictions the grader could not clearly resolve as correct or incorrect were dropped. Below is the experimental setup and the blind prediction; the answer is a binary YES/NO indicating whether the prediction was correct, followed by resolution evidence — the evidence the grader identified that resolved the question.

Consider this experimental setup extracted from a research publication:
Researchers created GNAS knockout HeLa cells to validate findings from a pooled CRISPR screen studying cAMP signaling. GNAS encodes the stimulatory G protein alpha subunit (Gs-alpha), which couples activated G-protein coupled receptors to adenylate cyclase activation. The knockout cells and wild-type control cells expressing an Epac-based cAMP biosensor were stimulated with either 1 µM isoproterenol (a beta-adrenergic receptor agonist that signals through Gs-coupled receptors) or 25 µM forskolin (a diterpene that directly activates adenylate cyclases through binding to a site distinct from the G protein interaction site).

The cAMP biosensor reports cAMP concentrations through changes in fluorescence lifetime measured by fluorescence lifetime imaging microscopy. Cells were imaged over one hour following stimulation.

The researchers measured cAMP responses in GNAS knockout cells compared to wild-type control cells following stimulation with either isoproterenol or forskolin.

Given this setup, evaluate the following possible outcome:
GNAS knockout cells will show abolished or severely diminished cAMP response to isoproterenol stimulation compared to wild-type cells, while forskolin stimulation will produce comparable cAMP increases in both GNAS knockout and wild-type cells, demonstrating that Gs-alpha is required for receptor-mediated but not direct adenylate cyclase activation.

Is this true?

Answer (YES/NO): YES